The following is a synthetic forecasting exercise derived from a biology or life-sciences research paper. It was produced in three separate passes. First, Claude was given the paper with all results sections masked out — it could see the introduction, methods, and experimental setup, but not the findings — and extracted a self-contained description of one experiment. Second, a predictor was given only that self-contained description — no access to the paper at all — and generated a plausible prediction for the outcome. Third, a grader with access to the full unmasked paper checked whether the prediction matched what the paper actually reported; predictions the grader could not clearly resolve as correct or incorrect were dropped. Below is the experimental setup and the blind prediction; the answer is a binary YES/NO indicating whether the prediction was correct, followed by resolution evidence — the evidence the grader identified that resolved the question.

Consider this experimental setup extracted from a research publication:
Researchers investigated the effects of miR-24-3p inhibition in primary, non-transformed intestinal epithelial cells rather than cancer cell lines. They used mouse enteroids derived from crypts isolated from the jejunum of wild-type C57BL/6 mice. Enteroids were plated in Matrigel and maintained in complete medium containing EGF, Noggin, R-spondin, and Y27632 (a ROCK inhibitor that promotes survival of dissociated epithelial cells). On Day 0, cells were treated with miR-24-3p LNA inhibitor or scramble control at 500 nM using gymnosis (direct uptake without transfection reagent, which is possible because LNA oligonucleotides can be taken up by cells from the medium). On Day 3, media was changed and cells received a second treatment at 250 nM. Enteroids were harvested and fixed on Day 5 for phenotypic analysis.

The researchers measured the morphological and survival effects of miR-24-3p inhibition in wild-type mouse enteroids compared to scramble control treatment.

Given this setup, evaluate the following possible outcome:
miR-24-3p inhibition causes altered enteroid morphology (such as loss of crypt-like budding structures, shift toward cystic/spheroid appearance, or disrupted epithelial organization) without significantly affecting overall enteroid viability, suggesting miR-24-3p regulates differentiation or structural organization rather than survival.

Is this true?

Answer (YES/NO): NO